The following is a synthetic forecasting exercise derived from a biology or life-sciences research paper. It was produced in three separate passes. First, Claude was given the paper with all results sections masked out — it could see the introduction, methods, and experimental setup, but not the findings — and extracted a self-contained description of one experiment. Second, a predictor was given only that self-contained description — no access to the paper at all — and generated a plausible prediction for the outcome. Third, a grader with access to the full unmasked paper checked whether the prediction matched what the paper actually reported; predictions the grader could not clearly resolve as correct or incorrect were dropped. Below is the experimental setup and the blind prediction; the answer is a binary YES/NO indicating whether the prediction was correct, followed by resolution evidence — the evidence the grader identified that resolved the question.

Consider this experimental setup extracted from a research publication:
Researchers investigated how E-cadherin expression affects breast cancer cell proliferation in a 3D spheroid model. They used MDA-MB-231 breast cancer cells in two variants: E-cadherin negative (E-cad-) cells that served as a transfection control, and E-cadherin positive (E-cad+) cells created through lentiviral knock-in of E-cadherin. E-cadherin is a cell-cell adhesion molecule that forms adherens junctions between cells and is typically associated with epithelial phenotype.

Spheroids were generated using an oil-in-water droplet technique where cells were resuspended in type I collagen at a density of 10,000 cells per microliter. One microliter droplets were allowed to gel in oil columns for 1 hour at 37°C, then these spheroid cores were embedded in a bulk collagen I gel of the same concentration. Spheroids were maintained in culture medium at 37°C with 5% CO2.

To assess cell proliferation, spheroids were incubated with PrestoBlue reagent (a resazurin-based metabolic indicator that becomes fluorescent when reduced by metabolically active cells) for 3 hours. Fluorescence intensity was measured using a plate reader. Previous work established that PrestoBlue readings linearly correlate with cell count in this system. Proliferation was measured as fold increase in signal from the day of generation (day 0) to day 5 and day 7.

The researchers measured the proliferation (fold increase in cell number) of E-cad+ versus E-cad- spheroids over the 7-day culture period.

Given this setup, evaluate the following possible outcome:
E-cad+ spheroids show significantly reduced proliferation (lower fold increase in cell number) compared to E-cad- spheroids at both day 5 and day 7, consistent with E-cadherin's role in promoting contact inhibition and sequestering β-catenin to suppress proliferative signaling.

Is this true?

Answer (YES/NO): NO